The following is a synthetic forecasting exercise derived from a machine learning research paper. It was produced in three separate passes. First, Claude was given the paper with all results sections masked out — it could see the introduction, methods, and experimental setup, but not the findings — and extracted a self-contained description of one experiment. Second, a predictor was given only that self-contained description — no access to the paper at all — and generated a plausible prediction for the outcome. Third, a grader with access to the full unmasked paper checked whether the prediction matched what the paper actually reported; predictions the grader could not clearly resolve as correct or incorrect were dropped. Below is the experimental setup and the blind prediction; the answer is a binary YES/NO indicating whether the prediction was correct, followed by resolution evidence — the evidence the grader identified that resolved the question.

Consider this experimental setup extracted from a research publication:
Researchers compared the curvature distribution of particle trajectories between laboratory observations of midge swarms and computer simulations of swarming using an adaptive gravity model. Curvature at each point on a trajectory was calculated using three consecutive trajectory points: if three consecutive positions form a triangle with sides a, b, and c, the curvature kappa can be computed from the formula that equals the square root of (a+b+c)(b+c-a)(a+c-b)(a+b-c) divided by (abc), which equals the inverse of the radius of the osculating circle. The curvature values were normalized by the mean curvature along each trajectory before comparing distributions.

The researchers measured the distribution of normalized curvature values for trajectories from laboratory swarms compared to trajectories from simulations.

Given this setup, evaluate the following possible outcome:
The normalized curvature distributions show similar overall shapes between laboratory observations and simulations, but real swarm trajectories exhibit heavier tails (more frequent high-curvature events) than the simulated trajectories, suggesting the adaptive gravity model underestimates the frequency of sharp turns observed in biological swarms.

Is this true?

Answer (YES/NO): YES